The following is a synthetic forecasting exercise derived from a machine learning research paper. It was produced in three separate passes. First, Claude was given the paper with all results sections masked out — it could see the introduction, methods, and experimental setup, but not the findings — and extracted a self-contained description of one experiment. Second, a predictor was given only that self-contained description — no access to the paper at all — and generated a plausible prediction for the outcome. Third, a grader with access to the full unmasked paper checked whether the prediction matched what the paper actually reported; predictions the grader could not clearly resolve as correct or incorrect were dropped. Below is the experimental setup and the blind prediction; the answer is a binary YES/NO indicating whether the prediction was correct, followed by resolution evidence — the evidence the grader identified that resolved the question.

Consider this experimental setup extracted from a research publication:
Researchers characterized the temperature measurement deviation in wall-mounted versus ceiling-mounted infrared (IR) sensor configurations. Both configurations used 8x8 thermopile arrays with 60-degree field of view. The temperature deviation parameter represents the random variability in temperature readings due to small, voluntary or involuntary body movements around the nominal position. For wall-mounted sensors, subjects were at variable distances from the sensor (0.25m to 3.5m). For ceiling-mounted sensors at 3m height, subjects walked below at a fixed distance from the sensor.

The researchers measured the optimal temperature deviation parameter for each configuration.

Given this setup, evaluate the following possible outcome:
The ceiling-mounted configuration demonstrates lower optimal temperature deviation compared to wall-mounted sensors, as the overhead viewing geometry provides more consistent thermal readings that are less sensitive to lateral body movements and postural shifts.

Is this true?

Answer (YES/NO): YES